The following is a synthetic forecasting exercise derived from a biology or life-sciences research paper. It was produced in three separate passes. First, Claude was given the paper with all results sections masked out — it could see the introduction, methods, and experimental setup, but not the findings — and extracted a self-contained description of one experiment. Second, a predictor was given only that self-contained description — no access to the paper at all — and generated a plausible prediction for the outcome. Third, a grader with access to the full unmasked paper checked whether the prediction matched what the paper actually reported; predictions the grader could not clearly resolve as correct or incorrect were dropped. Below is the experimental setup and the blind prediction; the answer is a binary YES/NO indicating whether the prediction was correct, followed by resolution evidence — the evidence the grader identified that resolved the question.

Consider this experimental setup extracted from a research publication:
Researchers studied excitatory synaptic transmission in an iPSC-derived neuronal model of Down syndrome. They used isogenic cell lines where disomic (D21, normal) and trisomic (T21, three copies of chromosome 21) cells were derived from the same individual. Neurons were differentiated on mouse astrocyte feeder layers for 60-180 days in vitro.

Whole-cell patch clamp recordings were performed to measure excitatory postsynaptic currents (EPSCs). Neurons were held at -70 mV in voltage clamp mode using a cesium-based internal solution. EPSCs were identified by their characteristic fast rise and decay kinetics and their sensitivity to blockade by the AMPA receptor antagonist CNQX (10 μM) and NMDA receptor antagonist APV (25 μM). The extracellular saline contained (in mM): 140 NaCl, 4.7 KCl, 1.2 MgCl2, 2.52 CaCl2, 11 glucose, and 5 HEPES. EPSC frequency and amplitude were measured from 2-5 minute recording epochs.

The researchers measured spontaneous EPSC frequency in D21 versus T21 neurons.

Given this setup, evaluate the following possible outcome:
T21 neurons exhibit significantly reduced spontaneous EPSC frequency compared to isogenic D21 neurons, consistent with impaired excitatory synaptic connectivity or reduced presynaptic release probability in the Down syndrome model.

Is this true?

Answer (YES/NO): YES